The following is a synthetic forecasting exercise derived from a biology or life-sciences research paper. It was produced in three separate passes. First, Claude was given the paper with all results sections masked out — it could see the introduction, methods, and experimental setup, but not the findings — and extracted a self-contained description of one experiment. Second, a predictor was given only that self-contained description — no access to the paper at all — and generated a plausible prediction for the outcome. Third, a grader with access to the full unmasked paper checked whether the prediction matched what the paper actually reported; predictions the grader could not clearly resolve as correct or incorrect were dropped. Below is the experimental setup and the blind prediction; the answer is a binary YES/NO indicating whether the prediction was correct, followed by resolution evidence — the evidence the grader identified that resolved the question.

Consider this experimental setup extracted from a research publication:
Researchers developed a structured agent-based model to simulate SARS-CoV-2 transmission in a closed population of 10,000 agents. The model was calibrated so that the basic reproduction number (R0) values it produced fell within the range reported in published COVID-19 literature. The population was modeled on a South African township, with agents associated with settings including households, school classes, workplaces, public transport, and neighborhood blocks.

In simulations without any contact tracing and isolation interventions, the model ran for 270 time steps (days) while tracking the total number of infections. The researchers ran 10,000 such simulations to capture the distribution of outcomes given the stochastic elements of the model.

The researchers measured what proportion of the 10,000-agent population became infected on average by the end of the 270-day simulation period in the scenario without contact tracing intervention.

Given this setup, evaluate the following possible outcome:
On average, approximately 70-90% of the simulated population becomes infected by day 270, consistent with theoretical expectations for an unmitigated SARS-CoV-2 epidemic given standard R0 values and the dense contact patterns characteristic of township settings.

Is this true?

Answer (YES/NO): NO